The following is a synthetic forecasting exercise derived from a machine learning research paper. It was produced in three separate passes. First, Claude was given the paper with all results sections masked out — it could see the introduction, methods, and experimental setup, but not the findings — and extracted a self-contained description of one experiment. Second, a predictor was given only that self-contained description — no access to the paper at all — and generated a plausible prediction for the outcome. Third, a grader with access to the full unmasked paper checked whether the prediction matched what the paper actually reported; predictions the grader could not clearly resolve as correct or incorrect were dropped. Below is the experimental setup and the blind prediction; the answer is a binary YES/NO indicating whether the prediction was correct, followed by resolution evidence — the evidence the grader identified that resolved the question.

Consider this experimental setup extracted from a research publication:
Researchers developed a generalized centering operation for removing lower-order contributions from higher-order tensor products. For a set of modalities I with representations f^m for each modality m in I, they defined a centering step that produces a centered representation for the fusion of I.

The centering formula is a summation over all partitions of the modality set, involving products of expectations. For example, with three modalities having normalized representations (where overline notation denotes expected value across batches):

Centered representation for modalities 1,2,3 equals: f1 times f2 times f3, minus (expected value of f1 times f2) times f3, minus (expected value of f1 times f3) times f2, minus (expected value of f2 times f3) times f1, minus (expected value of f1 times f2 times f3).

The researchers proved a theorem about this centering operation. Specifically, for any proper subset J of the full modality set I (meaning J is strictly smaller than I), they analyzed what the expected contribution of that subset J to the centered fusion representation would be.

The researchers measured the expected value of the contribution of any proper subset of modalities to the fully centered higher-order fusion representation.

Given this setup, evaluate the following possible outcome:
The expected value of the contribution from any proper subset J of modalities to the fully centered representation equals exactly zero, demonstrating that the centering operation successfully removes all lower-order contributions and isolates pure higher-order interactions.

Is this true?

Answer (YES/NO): YES